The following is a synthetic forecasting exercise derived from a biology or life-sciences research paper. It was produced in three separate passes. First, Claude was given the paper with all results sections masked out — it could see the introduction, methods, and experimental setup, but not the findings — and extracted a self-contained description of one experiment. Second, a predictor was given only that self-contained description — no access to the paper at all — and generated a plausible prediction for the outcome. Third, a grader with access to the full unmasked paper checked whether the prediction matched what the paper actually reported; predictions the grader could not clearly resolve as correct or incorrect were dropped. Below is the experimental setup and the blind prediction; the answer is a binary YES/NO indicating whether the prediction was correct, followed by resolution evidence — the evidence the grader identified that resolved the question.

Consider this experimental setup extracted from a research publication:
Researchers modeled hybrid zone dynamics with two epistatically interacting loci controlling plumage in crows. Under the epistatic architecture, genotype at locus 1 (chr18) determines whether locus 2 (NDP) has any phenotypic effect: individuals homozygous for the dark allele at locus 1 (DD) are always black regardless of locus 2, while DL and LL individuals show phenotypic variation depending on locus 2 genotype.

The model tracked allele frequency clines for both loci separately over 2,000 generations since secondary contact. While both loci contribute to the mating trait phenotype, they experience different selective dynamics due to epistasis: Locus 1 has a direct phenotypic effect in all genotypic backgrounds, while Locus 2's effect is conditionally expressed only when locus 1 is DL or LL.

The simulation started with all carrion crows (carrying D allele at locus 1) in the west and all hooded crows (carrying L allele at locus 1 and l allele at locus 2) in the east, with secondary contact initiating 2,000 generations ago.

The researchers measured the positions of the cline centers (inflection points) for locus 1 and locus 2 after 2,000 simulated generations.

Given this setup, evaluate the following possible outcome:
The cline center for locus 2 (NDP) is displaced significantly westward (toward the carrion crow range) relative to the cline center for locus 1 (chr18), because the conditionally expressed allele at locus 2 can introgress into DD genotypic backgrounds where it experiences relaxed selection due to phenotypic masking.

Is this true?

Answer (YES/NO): NO